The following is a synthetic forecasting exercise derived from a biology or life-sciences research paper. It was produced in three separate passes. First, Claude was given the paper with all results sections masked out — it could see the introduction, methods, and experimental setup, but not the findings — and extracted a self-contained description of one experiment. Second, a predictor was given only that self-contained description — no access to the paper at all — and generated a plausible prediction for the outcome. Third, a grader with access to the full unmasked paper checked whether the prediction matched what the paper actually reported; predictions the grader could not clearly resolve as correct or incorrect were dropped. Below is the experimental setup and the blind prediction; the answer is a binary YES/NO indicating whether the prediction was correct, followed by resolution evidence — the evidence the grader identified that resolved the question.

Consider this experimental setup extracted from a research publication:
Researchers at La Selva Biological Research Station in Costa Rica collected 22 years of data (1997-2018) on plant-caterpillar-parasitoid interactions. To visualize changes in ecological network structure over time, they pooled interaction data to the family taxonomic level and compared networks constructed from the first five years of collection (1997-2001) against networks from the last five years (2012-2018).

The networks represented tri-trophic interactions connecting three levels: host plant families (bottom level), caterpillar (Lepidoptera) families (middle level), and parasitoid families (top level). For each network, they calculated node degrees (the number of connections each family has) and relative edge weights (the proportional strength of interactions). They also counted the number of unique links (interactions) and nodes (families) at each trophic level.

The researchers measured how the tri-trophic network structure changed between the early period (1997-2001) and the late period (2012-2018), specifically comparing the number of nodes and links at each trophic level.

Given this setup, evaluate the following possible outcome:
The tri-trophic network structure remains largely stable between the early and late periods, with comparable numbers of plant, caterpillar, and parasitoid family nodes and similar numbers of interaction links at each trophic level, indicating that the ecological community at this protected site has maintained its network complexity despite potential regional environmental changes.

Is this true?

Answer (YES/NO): NO